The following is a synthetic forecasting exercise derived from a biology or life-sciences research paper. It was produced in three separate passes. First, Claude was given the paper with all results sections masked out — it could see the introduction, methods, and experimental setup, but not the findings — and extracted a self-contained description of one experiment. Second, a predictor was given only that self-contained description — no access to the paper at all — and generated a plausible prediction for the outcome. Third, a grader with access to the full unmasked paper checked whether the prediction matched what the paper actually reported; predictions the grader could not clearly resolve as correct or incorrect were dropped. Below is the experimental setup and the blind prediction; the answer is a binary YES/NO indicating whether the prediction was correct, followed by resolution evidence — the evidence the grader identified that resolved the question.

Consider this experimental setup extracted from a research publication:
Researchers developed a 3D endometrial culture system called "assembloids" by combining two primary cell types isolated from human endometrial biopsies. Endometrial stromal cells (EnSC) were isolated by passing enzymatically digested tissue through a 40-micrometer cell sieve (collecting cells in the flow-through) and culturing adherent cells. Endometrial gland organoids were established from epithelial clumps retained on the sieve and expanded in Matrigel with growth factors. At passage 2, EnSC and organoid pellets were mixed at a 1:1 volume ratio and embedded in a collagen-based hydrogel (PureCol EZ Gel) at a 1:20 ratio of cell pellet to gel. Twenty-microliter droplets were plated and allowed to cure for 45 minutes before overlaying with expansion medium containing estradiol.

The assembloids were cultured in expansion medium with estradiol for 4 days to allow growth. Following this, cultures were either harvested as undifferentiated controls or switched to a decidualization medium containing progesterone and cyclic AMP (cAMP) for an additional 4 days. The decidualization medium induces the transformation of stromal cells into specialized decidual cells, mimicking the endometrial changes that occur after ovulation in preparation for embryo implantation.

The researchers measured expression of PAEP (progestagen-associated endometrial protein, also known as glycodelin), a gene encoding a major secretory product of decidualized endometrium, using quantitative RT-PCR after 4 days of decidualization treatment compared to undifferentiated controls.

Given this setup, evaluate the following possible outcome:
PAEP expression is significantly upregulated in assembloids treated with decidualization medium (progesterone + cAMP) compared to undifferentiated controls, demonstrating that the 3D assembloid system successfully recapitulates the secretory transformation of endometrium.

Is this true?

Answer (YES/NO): YES